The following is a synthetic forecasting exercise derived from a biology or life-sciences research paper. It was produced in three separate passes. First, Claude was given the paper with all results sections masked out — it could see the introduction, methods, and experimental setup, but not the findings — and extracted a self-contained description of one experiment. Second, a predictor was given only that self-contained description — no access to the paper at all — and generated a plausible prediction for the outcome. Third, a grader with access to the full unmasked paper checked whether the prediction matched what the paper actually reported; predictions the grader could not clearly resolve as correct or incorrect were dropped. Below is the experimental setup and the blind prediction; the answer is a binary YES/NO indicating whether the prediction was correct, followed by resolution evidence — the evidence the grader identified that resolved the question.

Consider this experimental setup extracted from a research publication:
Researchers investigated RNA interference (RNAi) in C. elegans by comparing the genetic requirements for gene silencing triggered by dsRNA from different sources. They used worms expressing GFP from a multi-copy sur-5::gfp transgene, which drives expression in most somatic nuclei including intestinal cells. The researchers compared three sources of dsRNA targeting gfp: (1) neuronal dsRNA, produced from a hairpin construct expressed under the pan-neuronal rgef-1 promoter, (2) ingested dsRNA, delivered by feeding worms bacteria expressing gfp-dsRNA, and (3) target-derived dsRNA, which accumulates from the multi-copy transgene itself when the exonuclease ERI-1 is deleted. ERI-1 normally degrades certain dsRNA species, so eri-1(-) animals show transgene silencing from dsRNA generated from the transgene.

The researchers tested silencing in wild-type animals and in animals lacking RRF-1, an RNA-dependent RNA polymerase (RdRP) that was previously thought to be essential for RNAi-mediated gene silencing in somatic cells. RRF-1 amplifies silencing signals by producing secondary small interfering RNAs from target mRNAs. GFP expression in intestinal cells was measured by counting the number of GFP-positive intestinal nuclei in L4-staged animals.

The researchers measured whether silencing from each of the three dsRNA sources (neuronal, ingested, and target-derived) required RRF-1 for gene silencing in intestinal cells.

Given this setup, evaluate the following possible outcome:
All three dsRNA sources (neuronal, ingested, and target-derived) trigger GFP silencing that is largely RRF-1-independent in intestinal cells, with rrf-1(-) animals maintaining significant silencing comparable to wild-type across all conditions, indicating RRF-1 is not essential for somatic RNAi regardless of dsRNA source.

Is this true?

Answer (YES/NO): NO